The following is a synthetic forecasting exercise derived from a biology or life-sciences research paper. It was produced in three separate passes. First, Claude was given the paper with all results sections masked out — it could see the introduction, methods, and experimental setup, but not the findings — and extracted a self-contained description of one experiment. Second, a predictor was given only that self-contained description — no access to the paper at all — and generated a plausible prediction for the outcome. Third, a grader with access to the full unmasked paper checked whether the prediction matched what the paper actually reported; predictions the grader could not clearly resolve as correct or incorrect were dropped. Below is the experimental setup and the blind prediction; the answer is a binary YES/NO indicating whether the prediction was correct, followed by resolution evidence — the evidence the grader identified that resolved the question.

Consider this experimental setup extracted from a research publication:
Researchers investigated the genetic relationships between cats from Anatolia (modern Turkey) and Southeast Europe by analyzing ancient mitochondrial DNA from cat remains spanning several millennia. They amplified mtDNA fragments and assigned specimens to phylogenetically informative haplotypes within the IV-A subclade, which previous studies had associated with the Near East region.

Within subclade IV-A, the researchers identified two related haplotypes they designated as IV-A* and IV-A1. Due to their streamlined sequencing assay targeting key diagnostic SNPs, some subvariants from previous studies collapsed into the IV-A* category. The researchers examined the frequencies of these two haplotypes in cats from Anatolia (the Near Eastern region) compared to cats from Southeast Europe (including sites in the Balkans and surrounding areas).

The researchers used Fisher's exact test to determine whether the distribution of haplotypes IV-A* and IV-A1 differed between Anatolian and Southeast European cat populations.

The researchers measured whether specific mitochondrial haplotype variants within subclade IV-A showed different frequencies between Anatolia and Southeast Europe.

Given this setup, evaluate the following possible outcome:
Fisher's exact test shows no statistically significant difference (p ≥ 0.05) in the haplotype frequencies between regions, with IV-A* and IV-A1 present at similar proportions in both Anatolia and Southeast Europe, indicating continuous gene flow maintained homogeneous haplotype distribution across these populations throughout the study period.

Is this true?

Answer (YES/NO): NO